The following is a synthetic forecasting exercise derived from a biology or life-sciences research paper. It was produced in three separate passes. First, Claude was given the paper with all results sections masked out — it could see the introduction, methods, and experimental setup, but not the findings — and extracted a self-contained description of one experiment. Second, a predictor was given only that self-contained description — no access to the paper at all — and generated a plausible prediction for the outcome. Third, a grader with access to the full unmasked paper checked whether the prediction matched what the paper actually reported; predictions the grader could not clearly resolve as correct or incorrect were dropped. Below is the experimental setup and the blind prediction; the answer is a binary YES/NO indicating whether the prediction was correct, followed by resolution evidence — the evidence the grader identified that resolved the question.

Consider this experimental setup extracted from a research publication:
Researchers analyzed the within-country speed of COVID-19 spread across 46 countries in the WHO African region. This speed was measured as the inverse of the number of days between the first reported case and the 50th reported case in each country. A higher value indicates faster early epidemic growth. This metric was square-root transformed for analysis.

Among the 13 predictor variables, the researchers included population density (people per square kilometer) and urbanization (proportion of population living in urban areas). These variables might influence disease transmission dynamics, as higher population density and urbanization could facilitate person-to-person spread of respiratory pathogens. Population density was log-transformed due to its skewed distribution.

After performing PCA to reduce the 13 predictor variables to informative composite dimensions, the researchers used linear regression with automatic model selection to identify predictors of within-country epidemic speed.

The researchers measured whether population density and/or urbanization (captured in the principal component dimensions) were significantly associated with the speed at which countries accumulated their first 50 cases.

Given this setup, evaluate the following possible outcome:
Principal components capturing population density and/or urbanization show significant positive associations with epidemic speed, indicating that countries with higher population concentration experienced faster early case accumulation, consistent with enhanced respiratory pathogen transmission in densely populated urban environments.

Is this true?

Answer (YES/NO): NO